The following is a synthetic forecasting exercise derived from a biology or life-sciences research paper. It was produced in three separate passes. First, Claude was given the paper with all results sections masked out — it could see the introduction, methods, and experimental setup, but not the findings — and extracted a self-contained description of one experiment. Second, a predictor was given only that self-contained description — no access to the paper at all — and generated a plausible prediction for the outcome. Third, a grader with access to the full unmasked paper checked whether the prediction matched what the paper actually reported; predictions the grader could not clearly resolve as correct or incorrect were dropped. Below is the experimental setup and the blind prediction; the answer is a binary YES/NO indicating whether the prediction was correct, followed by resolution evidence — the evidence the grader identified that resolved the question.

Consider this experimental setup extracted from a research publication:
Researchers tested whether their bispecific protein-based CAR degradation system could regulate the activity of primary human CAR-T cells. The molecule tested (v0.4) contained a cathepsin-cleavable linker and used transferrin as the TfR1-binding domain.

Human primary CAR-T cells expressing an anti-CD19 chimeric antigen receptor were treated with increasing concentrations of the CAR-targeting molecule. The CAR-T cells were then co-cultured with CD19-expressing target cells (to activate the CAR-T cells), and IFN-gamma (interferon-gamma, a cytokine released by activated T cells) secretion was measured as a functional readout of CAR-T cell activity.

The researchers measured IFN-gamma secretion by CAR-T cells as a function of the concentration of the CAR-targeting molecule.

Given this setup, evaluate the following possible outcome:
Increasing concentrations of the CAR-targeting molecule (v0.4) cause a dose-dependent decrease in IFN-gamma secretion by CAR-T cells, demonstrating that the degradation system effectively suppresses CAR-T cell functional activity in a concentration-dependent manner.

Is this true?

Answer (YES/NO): YES